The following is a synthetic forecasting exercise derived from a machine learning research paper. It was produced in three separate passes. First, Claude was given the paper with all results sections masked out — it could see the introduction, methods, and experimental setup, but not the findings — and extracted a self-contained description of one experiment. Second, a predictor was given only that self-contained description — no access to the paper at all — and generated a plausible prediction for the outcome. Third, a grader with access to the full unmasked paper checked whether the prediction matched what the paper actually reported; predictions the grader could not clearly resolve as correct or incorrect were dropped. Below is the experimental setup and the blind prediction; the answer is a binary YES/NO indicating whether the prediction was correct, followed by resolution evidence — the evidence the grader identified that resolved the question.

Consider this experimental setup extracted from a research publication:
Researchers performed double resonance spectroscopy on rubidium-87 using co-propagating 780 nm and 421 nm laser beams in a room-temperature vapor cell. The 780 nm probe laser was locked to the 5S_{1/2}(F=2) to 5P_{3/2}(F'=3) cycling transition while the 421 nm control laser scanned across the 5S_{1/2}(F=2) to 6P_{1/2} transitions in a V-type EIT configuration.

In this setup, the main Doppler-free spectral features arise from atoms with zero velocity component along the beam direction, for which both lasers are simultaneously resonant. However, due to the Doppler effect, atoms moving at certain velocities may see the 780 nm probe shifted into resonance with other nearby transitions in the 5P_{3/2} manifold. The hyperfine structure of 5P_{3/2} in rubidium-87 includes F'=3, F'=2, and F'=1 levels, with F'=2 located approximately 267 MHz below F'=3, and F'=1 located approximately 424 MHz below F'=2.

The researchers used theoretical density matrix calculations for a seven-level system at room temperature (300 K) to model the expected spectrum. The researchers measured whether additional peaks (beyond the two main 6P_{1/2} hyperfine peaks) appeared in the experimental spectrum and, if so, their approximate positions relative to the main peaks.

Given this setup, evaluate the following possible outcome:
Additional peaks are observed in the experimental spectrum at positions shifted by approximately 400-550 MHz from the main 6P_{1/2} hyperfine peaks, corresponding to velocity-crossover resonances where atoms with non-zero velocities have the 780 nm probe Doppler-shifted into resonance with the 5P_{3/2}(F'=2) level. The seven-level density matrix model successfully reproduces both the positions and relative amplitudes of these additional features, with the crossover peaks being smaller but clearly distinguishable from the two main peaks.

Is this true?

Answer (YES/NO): NO